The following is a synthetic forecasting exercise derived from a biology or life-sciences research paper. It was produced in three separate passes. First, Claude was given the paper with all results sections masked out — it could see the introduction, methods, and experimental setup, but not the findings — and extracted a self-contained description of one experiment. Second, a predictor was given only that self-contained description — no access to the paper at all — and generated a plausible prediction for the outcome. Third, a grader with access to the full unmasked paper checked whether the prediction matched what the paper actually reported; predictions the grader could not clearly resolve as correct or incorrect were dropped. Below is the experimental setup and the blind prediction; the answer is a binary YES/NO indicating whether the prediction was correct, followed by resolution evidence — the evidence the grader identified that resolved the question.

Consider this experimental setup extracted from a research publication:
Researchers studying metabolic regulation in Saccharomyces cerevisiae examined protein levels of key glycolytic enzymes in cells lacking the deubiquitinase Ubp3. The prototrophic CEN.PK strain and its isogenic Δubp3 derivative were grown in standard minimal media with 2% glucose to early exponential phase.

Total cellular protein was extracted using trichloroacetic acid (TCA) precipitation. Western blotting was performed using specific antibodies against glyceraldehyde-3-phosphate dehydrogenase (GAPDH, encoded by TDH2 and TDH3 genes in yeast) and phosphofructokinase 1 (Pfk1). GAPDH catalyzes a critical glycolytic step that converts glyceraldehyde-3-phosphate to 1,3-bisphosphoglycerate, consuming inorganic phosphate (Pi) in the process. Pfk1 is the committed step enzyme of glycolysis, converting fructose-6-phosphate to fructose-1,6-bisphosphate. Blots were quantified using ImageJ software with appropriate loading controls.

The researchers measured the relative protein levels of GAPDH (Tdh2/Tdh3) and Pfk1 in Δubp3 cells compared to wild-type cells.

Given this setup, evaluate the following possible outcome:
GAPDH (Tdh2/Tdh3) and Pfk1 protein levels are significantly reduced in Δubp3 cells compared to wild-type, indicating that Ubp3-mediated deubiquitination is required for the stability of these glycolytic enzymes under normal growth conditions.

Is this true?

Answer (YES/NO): NO